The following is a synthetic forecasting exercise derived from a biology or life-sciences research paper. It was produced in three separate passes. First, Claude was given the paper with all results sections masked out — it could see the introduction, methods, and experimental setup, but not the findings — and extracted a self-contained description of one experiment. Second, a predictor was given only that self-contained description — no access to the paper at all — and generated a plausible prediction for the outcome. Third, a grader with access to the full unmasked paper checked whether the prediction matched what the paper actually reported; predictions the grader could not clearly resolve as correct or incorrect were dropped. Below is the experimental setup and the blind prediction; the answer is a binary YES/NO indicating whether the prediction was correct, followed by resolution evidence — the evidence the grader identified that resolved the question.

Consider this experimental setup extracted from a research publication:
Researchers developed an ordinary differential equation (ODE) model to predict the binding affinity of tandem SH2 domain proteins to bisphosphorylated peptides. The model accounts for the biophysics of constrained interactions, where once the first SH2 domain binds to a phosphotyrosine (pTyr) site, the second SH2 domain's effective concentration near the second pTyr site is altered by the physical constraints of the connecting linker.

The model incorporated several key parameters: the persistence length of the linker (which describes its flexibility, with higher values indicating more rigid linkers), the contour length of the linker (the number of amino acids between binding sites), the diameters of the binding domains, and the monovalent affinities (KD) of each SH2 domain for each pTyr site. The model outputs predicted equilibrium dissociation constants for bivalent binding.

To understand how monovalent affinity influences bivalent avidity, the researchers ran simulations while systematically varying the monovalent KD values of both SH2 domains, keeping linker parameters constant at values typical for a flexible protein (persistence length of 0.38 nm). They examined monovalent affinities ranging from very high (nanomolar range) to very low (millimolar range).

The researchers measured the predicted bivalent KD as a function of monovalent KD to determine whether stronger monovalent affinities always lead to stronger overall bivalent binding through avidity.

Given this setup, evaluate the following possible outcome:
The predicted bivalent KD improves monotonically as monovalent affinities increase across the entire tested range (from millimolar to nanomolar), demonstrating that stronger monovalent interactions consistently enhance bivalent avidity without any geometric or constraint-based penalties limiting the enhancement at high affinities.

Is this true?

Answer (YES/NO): NO